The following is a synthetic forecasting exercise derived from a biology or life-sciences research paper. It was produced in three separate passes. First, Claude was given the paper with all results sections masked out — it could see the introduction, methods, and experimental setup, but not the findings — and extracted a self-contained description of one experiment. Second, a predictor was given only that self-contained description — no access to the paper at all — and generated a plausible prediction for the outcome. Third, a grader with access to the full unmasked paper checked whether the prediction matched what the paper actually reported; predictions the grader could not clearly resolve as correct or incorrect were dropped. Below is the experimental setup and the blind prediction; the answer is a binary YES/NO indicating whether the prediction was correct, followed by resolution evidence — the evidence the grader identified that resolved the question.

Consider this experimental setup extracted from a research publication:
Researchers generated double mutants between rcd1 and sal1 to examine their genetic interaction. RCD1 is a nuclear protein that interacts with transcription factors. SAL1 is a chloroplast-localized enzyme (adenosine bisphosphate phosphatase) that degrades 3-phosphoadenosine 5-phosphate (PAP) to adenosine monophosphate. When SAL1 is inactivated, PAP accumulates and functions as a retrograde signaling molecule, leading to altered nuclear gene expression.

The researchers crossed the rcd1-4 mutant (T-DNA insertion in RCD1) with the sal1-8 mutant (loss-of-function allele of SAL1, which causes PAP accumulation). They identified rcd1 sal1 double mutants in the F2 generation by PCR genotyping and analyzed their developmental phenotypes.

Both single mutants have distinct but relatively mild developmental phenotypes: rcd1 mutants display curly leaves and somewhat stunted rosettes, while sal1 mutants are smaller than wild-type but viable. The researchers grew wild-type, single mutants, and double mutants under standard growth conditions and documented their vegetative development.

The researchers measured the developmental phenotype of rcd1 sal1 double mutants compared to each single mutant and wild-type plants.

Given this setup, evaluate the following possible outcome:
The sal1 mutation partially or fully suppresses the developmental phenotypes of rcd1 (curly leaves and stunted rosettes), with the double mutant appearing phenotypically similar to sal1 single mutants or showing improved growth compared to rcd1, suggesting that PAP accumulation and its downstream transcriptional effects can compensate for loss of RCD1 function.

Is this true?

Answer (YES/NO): NO